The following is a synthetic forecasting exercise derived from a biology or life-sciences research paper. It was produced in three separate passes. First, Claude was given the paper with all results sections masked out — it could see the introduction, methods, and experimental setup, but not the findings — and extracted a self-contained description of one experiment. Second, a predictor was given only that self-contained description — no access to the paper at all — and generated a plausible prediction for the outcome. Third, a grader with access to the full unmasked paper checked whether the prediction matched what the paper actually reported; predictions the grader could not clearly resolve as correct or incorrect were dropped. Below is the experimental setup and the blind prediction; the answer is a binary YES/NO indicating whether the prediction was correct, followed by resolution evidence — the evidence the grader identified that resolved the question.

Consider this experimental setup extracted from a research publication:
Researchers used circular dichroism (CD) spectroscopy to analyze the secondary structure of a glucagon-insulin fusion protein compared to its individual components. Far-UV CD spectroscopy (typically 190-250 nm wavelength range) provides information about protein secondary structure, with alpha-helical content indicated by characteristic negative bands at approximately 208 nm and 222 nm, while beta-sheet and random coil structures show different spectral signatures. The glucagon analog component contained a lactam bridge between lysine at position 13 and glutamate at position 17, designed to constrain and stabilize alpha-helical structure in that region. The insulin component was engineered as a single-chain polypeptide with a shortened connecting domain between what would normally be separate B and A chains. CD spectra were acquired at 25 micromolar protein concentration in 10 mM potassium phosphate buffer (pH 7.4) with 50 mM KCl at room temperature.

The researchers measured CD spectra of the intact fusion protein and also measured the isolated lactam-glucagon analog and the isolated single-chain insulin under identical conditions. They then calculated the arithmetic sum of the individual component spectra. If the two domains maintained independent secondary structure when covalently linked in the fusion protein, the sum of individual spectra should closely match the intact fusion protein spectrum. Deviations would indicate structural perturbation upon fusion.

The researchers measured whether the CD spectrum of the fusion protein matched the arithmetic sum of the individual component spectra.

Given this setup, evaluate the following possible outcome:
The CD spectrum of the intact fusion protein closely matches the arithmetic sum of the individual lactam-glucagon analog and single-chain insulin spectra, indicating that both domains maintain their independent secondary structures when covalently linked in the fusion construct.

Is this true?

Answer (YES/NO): YES